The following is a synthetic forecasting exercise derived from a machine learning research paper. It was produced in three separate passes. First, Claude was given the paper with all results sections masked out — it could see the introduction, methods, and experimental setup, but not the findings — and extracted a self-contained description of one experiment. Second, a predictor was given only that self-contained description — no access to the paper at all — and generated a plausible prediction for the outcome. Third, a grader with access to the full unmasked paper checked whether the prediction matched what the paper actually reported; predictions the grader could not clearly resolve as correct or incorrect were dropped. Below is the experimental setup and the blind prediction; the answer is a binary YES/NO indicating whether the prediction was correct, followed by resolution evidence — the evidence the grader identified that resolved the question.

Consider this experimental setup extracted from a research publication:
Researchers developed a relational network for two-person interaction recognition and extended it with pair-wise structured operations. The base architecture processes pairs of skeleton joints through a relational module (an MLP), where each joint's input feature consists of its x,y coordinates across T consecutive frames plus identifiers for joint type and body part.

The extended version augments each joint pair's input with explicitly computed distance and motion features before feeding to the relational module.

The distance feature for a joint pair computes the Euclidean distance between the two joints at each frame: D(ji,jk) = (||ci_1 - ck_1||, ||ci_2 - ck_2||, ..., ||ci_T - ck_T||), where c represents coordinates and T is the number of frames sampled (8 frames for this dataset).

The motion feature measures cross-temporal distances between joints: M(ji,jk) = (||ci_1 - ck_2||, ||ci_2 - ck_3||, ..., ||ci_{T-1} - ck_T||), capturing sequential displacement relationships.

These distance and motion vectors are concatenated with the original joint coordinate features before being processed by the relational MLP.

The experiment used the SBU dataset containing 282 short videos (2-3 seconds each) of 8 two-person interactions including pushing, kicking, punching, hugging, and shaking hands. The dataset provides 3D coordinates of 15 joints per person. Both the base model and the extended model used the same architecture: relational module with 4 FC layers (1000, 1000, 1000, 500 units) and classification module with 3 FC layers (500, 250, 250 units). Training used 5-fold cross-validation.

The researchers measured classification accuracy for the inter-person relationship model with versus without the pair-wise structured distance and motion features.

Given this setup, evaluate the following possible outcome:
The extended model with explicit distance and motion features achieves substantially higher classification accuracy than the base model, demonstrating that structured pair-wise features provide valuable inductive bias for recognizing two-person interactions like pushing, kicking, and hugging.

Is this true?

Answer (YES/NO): YES